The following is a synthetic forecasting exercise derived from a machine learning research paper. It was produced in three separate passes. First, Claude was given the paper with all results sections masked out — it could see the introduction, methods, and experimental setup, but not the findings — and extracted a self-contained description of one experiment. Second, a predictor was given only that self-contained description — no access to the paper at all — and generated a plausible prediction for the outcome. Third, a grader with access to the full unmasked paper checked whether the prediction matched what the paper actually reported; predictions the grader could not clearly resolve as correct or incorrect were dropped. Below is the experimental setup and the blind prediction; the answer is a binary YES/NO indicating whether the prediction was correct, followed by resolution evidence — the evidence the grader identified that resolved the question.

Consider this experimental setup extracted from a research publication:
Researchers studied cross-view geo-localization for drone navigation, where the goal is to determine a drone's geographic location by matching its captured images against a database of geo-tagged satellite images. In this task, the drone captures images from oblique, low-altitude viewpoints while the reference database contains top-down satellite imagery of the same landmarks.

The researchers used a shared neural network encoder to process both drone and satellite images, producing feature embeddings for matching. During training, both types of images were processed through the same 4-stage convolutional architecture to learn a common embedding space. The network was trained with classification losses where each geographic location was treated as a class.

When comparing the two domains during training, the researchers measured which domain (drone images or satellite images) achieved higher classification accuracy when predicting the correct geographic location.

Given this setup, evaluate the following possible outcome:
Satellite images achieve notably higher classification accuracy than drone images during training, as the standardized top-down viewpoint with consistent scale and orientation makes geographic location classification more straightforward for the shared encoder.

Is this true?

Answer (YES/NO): YES